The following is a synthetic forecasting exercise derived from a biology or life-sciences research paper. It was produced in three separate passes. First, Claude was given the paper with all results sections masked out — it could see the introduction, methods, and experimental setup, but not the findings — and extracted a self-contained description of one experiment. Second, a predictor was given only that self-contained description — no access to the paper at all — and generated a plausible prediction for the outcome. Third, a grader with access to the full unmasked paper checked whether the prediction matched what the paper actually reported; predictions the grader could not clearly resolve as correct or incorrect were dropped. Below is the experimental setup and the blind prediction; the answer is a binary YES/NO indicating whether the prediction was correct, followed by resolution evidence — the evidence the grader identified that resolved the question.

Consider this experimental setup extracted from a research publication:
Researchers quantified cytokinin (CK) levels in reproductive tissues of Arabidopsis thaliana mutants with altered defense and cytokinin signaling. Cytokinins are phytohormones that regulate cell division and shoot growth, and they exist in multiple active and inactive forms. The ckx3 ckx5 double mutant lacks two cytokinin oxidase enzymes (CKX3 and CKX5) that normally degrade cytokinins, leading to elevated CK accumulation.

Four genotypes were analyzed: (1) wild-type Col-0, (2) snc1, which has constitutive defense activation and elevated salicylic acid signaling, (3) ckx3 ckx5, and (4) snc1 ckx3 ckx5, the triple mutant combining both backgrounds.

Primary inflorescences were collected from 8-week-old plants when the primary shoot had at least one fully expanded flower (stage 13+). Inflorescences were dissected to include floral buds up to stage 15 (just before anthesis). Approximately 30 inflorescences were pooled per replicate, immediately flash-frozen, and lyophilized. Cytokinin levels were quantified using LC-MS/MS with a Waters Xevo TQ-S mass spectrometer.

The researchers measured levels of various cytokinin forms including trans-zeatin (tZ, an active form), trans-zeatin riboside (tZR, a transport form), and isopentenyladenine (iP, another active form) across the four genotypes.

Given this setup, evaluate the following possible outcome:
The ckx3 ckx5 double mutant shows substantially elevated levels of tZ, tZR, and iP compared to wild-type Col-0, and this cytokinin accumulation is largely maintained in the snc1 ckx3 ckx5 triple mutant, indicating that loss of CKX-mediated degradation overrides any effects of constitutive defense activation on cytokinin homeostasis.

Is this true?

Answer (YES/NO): NO